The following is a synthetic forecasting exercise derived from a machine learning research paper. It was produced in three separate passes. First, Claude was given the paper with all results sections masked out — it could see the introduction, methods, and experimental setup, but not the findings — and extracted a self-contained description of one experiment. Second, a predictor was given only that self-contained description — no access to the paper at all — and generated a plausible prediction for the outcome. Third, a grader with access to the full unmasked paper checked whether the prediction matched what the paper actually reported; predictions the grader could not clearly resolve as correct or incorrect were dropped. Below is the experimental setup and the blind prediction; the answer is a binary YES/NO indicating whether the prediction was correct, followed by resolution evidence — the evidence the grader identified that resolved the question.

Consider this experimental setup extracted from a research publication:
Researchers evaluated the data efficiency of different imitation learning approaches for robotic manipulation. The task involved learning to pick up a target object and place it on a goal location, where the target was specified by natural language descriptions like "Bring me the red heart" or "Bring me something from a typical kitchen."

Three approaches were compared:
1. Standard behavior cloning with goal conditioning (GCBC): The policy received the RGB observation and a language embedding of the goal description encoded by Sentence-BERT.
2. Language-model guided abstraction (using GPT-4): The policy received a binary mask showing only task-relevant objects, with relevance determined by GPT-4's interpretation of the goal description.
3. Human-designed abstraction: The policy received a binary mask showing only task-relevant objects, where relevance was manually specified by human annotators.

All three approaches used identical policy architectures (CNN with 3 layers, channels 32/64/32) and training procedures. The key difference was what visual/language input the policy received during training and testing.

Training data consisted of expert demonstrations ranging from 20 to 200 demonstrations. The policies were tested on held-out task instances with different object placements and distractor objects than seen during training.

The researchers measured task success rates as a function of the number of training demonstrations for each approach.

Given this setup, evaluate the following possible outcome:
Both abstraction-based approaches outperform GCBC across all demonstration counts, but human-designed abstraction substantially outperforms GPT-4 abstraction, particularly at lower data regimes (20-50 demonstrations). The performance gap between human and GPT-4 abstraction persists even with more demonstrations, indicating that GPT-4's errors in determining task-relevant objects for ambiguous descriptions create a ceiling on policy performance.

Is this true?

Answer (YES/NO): NO